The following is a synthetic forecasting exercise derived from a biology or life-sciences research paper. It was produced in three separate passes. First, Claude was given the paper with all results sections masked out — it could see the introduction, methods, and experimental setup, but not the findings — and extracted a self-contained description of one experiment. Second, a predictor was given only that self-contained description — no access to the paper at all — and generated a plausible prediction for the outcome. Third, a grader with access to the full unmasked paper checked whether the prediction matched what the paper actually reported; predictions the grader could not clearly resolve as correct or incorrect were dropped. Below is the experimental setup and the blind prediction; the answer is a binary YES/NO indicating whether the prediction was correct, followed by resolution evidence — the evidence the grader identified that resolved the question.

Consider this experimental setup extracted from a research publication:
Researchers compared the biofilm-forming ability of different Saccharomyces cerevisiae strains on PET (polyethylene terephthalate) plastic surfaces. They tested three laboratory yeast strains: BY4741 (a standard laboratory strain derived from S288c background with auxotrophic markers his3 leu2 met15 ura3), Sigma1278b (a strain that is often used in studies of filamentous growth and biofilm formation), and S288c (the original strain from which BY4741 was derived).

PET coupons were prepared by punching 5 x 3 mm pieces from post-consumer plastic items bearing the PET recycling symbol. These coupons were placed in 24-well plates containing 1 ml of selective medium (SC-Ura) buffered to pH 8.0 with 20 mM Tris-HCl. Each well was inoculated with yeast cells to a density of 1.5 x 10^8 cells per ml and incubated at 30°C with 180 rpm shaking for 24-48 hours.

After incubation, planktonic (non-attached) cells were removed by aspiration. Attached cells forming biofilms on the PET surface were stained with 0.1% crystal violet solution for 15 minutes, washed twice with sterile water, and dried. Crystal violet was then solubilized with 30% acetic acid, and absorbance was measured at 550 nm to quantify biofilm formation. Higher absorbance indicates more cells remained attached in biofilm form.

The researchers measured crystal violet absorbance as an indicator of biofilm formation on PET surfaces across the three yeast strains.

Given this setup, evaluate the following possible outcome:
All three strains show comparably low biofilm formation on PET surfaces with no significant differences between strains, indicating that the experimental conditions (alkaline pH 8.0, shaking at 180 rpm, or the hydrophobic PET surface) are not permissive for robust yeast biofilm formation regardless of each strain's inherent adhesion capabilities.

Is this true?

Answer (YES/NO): NO